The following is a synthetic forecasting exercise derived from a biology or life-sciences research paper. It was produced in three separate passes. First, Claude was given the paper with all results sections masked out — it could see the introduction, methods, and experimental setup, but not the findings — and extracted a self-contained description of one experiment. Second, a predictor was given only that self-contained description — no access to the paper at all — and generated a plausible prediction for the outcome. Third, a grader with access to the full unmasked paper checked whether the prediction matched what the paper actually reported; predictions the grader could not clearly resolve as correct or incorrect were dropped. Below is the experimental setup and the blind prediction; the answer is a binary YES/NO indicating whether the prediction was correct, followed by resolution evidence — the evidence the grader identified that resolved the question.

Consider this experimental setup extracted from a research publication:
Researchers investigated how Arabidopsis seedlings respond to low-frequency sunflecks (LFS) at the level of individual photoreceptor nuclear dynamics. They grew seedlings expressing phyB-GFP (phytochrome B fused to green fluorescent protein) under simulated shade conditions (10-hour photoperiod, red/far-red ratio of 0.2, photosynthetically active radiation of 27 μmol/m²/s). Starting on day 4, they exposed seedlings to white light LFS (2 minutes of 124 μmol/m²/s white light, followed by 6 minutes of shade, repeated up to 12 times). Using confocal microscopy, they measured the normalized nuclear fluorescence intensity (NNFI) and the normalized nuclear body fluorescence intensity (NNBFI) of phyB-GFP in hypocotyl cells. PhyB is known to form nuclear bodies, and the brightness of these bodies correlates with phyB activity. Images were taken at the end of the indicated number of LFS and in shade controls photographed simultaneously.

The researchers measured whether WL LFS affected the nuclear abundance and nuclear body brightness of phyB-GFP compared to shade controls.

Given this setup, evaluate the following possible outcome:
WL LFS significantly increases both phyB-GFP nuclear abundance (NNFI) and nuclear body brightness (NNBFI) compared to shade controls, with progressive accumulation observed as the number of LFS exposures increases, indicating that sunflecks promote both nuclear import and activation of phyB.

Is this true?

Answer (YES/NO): NO